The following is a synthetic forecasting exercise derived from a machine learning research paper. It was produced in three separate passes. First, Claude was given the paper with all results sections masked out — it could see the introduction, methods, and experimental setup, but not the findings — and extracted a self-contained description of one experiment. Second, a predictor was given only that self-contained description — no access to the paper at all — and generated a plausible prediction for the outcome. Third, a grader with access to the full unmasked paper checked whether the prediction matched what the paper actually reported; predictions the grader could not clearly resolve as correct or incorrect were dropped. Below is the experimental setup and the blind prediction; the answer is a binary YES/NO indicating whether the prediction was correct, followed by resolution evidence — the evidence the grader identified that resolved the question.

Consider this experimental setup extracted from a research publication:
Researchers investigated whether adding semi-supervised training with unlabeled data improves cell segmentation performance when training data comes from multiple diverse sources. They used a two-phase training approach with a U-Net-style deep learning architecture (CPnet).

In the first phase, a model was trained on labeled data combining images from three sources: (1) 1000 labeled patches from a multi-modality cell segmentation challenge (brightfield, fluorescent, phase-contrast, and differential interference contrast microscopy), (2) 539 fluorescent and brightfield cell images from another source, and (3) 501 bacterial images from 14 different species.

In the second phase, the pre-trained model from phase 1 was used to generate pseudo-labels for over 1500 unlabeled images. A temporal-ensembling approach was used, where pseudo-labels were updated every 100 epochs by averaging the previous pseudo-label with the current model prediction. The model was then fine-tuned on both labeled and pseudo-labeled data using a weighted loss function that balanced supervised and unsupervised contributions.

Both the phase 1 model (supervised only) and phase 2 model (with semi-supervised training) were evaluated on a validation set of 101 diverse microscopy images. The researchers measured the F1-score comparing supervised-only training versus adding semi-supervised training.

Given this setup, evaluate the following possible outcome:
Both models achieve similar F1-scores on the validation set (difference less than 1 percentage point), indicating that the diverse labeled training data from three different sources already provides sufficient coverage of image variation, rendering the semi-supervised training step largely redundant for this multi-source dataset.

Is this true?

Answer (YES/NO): NO